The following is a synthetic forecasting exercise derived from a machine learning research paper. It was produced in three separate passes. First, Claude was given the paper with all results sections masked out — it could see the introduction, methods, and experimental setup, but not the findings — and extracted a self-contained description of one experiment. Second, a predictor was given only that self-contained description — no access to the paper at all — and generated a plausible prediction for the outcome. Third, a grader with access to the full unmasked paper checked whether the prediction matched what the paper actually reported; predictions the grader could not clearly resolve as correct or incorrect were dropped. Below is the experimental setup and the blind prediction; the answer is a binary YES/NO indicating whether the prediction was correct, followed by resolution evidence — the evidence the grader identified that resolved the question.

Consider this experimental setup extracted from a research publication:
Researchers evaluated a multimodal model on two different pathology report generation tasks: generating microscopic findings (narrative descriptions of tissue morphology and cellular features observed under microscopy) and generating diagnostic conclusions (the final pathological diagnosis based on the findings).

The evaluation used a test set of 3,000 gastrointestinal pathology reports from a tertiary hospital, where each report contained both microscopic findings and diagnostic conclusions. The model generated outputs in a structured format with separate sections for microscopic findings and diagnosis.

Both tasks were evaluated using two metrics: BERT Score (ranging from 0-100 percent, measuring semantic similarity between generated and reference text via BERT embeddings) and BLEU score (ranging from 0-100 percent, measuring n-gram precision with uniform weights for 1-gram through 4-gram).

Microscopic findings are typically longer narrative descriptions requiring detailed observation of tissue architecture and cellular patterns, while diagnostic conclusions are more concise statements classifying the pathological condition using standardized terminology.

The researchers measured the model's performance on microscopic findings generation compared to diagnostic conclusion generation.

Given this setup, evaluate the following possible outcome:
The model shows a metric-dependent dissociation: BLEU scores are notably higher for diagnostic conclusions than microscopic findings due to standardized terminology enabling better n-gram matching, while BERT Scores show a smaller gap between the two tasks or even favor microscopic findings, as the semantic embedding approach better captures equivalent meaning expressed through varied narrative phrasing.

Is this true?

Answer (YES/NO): YES